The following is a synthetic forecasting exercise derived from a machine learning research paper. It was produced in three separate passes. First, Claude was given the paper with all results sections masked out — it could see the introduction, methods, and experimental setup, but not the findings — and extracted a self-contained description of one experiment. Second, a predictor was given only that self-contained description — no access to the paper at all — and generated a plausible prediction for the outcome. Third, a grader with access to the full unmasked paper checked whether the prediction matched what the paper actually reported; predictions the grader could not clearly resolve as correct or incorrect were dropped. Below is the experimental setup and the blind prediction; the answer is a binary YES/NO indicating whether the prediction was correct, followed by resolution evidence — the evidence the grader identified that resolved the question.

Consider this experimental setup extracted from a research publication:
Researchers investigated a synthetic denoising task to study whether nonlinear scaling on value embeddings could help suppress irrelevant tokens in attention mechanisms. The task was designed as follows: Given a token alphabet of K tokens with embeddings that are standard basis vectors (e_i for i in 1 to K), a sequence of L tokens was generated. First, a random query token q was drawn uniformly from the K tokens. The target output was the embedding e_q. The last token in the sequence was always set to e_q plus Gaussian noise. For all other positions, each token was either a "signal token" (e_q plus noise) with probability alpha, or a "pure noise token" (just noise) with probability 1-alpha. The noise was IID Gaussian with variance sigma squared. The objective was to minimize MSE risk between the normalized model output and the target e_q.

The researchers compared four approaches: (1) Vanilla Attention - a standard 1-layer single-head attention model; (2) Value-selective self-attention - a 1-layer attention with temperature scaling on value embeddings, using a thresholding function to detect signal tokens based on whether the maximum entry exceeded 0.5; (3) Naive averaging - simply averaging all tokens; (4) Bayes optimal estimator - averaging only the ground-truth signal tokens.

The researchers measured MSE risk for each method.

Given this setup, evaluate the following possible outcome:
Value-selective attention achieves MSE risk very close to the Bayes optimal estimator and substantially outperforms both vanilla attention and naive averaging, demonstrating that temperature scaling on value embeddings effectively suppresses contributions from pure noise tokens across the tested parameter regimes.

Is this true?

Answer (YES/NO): YES